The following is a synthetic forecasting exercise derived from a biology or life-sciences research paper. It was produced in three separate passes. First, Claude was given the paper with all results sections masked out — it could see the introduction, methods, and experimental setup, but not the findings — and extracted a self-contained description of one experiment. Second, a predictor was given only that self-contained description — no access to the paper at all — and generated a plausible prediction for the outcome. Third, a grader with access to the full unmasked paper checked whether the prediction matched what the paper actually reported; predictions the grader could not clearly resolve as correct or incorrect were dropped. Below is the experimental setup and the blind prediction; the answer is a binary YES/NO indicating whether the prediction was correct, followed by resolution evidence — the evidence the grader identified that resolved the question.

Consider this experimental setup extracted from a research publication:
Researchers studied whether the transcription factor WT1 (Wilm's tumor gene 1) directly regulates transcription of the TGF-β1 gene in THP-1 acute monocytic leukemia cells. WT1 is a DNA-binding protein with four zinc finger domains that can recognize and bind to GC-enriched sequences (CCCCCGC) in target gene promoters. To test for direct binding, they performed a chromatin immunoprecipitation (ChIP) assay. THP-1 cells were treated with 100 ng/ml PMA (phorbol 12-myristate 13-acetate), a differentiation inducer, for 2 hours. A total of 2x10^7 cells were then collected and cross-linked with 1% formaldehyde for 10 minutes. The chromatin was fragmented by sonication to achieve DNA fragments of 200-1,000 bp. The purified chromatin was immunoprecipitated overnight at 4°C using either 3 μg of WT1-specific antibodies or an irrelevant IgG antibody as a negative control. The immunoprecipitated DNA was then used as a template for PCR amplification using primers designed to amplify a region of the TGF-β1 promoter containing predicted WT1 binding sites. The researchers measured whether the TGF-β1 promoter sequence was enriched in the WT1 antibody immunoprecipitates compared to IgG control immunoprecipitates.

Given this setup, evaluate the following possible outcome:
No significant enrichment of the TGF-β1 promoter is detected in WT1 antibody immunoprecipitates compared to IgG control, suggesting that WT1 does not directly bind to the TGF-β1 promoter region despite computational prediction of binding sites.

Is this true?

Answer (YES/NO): NO